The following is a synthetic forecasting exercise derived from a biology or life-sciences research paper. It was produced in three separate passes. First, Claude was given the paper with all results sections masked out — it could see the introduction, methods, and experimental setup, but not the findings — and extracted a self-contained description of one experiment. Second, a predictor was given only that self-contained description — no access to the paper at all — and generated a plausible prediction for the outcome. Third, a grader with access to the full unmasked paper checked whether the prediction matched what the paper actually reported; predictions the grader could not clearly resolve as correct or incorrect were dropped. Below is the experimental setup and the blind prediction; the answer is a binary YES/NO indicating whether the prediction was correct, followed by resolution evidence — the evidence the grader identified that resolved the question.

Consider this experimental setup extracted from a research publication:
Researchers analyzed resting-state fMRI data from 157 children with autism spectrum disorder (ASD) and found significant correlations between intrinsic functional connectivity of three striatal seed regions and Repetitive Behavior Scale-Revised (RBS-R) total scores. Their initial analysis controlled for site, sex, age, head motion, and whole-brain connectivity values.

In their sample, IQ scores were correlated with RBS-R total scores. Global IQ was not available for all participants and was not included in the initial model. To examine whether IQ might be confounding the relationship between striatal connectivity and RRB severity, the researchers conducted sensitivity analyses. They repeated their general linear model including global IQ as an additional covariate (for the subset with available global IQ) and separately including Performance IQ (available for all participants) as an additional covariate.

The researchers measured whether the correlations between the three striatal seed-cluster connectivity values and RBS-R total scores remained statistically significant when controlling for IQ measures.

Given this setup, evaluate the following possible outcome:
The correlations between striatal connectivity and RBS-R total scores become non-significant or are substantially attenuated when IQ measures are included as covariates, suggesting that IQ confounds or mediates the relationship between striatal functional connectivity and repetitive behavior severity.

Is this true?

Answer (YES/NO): NO